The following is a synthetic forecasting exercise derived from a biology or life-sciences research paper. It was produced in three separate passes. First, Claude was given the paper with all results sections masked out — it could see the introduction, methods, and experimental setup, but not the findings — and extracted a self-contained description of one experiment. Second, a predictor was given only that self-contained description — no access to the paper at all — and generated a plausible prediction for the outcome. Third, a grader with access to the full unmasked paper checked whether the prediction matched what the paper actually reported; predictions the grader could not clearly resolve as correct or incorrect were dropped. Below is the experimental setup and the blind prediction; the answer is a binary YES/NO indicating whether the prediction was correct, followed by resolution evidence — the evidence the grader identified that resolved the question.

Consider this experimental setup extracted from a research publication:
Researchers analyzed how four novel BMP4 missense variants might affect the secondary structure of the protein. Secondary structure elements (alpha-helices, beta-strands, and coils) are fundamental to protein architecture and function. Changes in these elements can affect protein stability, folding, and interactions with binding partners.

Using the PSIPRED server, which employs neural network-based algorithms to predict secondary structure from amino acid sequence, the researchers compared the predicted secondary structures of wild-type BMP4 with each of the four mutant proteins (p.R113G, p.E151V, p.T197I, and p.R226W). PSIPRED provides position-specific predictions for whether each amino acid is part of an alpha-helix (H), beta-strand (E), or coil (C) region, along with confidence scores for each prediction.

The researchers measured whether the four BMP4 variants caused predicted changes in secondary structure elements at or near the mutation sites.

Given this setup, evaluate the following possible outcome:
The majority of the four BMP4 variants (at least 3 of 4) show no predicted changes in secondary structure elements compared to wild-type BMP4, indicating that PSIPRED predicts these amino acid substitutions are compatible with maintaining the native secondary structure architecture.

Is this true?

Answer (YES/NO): NO